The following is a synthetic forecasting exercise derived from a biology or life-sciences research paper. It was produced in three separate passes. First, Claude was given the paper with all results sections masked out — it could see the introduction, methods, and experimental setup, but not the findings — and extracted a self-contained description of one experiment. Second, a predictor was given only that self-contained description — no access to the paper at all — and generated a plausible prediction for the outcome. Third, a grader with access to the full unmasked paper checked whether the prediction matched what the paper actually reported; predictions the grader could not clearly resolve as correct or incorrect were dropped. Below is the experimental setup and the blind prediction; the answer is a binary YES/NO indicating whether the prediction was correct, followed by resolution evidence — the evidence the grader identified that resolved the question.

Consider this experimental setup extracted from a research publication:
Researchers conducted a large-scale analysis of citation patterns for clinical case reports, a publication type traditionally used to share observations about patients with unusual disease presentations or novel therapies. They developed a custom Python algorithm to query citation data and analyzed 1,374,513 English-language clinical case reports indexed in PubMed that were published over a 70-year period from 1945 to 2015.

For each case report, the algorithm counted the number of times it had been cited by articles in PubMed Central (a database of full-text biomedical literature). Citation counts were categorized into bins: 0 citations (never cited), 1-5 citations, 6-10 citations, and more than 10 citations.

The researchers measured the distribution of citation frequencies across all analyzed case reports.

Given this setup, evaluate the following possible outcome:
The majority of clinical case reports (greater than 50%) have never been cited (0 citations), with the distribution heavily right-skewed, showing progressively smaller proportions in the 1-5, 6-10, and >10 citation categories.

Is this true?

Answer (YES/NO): YES